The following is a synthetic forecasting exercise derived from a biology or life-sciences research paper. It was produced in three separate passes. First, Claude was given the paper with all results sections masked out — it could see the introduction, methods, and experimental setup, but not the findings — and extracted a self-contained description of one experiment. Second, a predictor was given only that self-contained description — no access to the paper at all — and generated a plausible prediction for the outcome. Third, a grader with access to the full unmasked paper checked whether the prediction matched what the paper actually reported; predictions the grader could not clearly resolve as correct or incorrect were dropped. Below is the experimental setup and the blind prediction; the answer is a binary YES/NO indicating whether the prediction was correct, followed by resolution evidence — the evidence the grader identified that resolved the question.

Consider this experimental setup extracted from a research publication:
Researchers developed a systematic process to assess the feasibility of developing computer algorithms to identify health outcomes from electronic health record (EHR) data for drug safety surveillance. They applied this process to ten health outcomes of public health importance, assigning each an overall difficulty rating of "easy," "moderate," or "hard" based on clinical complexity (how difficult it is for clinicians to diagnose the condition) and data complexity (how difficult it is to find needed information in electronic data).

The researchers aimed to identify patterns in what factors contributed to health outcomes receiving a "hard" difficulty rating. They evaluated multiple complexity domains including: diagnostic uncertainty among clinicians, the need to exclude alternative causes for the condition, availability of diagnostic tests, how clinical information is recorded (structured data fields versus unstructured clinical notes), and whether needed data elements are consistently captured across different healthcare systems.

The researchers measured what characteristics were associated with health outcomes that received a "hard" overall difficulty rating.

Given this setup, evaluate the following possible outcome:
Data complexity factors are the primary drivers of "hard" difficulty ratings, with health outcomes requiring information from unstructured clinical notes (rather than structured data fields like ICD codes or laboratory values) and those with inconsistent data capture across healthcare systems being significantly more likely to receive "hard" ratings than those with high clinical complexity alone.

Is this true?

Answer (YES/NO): NO